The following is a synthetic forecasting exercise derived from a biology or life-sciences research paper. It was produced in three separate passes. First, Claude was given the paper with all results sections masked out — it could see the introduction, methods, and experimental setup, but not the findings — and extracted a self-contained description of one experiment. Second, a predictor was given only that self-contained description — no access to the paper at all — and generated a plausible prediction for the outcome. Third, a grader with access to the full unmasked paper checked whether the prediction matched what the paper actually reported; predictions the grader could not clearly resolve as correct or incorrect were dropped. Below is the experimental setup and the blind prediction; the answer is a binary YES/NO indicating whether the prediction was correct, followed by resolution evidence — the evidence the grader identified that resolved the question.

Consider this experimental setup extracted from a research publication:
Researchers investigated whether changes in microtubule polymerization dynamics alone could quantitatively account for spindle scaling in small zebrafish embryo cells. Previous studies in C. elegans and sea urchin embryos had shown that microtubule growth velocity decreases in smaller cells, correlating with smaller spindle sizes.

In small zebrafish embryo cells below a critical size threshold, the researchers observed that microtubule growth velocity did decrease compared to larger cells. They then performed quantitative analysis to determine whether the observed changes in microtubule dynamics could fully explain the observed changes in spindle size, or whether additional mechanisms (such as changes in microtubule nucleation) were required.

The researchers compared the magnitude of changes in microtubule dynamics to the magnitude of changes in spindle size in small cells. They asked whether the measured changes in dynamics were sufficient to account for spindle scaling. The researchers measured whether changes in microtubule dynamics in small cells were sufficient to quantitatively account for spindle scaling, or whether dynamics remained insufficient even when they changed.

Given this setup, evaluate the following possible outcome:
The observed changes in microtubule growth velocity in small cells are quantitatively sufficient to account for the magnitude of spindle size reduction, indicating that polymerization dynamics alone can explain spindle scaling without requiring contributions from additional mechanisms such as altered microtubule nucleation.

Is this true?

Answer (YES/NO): NO